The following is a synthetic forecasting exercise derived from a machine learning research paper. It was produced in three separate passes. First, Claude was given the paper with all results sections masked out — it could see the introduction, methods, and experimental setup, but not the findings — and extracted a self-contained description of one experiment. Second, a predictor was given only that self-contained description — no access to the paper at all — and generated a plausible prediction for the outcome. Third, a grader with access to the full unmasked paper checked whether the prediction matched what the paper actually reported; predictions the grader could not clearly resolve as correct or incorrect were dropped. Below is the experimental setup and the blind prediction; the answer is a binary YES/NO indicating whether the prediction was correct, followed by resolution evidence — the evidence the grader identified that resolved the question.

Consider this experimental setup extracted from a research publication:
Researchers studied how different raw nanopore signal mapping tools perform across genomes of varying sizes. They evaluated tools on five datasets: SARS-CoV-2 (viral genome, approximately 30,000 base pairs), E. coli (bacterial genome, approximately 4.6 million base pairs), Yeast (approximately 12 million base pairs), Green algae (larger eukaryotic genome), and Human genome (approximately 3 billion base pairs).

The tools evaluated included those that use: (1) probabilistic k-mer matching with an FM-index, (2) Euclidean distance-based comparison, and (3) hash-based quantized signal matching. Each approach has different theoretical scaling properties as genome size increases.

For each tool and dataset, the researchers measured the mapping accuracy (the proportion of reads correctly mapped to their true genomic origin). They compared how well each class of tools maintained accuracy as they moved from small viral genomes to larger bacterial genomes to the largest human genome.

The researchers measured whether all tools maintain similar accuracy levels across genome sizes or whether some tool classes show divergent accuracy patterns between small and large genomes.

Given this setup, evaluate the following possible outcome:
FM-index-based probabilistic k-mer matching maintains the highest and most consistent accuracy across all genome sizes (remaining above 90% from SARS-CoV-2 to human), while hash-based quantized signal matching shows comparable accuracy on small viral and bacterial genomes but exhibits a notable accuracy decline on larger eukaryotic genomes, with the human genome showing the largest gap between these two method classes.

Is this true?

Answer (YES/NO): NO